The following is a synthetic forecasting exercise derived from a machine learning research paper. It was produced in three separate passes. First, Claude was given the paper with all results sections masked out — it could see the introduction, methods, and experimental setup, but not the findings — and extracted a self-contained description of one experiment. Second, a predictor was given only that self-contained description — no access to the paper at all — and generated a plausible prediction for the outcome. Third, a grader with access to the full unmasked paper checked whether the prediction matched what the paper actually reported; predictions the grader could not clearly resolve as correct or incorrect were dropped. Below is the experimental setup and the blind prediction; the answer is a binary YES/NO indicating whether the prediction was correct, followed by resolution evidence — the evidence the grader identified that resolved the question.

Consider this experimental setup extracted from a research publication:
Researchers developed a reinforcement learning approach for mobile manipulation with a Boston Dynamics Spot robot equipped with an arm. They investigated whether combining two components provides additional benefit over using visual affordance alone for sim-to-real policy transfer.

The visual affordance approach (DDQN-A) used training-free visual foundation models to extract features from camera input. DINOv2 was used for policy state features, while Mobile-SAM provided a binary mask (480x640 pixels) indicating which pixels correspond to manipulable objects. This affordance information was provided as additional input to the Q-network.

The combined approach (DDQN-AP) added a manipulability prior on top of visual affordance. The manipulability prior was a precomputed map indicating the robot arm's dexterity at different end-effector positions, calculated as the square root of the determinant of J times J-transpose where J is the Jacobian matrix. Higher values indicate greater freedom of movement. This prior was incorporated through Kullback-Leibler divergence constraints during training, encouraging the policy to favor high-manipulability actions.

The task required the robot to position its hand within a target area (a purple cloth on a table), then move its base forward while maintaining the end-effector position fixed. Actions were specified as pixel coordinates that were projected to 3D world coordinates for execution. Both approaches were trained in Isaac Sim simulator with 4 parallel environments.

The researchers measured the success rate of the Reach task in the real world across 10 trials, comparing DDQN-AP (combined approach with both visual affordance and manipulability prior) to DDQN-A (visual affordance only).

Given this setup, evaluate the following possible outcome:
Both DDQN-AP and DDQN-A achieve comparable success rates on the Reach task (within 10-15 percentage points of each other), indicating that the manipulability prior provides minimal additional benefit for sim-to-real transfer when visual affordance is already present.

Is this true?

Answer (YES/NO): YES